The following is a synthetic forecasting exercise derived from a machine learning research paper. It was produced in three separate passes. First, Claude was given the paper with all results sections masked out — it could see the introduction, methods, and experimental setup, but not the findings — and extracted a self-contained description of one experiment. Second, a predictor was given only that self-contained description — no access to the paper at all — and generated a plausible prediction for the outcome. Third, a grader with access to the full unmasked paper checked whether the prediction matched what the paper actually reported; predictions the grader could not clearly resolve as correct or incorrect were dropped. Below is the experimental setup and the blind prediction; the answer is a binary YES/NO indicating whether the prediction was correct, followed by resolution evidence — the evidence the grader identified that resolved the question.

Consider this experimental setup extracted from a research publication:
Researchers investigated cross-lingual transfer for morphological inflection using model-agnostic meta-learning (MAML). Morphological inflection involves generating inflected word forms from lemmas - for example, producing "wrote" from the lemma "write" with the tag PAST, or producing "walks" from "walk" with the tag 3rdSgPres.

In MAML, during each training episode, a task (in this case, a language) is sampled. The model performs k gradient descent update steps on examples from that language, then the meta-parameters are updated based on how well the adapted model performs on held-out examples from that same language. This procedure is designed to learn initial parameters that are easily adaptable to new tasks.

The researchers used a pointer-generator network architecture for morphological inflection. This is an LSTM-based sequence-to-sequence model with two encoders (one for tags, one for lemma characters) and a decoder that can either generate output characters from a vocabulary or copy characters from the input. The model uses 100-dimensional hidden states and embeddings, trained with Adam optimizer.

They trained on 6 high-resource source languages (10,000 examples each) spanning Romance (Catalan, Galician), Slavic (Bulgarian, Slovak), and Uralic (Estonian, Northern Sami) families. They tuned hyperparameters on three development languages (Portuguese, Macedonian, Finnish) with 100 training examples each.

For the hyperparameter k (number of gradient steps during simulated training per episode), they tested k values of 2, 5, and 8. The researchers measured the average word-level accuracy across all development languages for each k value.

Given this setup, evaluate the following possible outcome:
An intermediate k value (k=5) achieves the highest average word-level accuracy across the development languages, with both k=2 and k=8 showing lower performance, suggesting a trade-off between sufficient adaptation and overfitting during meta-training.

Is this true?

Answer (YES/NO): YES